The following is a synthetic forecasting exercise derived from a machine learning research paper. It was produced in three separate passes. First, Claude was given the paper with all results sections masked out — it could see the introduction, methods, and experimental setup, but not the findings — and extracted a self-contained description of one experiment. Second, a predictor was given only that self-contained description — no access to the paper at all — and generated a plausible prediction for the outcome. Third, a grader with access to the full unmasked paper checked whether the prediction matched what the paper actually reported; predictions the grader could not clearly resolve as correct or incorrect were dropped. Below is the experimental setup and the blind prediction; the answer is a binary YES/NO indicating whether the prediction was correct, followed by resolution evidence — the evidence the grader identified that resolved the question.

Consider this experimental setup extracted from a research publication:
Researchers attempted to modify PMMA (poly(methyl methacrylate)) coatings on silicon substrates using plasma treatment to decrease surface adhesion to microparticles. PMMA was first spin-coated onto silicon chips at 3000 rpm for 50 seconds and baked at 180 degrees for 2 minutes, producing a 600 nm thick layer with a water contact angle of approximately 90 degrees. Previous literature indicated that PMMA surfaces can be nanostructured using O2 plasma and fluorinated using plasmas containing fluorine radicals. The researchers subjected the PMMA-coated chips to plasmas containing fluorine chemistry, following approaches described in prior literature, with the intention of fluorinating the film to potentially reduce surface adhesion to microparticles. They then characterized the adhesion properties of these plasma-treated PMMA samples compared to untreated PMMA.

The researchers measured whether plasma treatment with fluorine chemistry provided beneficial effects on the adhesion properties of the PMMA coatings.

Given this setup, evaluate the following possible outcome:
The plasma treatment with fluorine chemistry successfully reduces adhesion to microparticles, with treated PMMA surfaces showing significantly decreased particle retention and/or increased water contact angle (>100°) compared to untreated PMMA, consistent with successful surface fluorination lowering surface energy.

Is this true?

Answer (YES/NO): NO